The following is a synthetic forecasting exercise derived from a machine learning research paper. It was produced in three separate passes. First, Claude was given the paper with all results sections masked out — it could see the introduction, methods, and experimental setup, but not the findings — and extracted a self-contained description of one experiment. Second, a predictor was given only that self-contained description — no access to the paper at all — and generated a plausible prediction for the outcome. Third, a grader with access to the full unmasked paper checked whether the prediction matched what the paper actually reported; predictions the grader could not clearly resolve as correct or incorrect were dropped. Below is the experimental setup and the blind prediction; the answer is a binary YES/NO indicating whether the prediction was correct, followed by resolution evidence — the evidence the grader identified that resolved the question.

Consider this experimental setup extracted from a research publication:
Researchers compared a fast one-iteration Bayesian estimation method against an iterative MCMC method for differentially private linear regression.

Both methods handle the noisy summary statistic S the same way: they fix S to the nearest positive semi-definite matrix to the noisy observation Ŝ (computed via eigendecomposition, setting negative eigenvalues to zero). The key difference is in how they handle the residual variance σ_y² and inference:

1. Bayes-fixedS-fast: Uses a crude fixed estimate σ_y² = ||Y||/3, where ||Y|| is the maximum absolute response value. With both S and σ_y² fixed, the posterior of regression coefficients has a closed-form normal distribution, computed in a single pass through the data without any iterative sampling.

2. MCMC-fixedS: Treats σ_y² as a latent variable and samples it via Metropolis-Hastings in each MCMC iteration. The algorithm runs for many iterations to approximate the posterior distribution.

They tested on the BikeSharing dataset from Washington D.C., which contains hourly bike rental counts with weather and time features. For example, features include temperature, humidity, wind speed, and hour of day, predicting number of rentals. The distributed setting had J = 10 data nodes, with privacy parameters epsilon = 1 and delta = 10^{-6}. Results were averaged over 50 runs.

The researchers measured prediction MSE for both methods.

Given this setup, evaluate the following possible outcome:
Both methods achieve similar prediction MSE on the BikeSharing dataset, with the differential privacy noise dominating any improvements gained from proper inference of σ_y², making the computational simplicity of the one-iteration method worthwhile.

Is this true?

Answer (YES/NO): YES